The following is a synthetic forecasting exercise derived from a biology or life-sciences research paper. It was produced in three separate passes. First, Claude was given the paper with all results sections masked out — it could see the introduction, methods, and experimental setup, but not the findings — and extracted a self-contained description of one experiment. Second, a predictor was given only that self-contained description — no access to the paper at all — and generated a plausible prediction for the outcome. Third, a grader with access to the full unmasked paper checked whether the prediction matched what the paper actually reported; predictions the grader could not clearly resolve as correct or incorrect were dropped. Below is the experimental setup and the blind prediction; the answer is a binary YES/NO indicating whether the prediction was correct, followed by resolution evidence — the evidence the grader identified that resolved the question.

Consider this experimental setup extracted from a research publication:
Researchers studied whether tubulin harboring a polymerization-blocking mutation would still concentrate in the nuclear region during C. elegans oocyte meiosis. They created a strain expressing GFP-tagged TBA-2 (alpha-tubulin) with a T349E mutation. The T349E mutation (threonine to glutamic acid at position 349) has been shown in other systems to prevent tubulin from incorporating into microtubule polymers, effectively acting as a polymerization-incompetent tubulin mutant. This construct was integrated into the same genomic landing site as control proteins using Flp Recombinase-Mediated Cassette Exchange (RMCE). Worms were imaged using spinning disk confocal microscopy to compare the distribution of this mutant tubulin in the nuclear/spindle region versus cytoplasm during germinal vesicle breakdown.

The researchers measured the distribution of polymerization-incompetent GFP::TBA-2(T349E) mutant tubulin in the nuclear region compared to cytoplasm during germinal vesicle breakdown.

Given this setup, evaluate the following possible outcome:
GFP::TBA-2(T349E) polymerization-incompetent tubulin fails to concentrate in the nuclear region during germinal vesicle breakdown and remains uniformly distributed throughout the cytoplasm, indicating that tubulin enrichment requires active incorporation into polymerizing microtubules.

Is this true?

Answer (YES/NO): NO